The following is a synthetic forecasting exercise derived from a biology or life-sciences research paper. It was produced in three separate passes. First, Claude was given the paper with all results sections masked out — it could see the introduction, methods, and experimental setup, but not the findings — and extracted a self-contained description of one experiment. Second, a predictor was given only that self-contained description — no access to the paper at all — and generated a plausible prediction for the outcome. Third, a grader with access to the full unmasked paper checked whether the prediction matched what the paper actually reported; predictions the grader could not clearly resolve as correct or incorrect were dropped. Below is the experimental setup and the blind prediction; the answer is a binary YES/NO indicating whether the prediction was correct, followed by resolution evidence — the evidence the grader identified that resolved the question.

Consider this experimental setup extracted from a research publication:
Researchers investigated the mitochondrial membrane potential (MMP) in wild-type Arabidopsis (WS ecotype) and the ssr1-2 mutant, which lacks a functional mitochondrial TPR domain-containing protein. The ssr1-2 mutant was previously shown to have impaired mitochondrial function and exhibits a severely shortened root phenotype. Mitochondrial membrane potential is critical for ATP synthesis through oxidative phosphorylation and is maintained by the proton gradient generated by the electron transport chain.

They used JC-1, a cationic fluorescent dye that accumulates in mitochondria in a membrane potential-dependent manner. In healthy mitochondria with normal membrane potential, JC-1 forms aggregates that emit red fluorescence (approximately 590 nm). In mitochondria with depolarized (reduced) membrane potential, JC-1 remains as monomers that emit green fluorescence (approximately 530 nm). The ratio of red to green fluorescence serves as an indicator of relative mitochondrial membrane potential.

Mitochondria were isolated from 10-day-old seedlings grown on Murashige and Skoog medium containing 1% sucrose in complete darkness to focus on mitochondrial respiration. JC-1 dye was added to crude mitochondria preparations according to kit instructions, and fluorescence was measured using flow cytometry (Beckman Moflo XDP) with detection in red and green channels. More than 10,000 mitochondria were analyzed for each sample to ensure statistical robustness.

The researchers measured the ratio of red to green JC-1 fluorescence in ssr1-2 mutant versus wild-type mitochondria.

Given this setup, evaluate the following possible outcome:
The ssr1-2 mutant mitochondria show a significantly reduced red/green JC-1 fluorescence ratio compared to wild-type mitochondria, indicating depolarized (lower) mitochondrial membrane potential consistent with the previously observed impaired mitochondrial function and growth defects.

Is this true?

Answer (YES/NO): YES